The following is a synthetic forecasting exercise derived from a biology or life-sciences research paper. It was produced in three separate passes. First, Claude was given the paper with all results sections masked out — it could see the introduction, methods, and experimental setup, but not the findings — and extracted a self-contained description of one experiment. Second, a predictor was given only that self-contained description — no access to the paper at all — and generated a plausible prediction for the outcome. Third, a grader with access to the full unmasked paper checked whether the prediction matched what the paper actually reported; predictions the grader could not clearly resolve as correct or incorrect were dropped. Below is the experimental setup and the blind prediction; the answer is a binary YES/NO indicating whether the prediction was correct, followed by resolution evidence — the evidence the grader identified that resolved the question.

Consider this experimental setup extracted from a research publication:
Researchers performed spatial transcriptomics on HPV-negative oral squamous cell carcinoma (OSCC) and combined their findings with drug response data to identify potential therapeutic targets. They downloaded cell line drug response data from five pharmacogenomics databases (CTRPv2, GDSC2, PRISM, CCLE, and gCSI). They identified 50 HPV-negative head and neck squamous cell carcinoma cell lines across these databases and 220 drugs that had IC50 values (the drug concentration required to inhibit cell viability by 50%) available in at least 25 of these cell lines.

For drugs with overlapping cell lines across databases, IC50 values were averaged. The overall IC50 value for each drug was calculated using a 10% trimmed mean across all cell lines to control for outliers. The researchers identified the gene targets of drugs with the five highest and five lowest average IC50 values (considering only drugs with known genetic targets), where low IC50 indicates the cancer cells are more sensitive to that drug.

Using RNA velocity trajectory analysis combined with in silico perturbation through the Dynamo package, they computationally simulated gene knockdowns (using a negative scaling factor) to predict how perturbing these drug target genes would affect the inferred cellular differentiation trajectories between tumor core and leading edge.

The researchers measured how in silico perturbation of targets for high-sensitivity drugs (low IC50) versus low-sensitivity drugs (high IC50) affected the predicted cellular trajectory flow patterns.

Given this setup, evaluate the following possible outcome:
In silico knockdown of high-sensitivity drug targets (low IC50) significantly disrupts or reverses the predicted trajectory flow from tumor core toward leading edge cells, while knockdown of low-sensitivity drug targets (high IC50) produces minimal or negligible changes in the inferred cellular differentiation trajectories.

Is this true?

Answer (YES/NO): YES